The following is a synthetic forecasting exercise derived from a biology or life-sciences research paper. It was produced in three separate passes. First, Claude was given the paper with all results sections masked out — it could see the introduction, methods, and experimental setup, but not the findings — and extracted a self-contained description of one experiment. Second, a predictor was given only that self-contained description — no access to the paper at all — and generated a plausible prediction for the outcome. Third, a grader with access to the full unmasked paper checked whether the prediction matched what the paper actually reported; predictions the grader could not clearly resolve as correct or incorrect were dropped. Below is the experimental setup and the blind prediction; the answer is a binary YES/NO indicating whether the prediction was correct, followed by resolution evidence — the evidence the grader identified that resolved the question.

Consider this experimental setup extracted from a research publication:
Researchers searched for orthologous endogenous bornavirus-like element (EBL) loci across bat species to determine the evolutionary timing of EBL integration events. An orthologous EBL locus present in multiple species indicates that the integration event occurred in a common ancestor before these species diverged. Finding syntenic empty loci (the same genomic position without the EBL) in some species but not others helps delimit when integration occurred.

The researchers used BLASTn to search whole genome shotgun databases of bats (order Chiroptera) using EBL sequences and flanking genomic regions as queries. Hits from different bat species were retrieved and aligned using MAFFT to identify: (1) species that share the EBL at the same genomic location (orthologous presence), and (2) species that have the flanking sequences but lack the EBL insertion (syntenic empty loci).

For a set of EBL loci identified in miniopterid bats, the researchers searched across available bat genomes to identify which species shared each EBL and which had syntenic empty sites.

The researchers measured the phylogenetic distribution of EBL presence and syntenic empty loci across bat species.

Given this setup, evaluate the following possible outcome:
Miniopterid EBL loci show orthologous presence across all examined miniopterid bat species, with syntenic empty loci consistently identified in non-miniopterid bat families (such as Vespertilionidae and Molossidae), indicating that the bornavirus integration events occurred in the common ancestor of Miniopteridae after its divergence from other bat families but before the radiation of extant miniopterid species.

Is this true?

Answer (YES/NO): YES